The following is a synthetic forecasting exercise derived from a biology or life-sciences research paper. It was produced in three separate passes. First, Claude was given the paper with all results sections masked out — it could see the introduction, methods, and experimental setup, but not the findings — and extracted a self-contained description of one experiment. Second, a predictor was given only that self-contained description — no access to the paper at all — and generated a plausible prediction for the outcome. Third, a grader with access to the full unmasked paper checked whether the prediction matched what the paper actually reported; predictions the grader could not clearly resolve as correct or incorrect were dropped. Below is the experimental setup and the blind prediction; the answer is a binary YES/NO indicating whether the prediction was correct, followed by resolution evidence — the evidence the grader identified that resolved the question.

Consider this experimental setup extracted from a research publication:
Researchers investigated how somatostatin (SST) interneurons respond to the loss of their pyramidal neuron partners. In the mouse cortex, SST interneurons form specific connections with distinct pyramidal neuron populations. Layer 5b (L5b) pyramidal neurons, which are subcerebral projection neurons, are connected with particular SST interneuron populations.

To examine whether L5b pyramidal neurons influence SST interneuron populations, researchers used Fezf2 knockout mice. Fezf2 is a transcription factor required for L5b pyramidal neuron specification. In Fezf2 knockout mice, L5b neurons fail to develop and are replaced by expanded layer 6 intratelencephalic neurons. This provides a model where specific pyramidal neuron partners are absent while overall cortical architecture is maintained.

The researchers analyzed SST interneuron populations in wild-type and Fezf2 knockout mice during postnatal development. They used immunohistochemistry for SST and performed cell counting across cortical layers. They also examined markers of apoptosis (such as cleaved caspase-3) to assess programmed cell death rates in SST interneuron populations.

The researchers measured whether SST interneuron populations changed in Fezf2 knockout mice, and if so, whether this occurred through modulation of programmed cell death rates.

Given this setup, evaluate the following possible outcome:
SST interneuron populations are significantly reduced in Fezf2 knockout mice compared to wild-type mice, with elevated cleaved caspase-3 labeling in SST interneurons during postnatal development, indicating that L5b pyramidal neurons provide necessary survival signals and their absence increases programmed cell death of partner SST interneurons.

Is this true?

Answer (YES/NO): YES